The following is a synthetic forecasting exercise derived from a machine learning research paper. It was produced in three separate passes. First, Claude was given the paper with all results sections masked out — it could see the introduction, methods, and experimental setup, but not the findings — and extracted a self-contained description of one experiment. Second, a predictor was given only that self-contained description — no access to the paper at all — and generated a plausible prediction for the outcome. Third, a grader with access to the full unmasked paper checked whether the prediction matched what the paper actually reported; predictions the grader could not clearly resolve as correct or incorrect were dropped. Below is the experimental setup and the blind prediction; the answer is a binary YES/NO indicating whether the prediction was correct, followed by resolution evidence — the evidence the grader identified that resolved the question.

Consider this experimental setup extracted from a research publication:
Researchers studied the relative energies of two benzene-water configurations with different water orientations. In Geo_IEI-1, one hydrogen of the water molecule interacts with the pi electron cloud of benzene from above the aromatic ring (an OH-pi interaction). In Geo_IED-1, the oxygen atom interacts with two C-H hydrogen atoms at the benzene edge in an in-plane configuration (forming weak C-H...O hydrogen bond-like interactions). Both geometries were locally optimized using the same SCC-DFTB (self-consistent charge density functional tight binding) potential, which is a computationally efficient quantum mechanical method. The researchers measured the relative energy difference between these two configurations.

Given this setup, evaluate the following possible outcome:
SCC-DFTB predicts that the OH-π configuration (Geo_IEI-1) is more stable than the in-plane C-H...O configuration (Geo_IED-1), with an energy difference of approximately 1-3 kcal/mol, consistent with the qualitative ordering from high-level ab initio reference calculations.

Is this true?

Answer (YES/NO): YES